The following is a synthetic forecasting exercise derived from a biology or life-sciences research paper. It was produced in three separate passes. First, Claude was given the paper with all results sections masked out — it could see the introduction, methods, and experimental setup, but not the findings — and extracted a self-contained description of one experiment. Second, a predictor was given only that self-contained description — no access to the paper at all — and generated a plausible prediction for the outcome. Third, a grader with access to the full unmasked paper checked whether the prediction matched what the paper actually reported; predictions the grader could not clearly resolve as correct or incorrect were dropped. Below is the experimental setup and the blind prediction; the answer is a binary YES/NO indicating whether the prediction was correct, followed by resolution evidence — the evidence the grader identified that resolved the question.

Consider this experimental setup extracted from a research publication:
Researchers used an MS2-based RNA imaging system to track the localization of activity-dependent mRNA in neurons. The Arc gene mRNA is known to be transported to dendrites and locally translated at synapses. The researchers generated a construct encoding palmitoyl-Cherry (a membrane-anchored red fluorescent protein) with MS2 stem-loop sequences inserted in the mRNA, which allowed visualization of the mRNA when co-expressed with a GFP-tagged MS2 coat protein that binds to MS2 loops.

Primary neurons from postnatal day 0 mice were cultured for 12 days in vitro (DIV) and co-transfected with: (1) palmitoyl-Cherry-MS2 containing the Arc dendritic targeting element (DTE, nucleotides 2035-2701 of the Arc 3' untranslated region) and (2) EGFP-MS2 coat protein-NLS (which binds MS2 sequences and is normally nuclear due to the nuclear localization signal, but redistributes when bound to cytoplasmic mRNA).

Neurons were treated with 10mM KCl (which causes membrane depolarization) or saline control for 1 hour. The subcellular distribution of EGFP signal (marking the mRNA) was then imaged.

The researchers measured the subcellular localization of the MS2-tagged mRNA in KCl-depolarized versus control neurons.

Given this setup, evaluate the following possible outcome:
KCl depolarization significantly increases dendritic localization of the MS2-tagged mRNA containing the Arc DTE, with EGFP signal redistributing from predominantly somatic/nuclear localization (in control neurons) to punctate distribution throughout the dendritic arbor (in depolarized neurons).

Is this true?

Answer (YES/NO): NO